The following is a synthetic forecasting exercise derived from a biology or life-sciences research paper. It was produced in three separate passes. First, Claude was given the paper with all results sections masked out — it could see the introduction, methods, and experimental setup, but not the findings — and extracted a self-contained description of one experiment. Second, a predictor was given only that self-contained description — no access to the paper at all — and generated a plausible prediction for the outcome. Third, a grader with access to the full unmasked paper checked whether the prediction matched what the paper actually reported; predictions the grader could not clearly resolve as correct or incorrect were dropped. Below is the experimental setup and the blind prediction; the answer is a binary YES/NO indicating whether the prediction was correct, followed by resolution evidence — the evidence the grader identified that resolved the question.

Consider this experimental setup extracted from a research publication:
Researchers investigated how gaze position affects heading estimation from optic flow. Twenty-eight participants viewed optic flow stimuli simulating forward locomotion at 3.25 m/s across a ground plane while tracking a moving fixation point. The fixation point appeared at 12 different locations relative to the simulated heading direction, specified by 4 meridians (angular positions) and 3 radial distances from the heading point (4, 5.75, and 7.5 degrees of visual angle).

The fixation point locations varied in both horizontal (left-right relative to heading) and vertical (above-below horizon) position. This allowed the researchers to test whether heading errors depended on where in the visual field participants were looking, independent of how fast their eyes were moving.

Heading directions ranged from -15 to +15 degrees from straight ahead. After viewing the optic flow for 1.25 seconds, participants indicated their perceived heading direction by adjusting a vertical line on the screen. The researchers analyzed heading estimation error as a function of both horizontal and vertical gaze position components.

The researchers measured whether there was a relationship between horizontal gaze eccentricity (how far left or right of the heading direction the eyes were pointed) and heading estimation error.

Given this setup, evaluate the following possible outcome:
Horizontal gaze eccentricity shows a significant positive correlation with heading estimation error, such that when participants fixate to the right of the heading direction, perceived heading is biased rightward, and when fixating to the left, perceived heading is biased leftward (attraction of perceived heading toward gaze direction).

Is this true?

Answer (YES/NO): NO